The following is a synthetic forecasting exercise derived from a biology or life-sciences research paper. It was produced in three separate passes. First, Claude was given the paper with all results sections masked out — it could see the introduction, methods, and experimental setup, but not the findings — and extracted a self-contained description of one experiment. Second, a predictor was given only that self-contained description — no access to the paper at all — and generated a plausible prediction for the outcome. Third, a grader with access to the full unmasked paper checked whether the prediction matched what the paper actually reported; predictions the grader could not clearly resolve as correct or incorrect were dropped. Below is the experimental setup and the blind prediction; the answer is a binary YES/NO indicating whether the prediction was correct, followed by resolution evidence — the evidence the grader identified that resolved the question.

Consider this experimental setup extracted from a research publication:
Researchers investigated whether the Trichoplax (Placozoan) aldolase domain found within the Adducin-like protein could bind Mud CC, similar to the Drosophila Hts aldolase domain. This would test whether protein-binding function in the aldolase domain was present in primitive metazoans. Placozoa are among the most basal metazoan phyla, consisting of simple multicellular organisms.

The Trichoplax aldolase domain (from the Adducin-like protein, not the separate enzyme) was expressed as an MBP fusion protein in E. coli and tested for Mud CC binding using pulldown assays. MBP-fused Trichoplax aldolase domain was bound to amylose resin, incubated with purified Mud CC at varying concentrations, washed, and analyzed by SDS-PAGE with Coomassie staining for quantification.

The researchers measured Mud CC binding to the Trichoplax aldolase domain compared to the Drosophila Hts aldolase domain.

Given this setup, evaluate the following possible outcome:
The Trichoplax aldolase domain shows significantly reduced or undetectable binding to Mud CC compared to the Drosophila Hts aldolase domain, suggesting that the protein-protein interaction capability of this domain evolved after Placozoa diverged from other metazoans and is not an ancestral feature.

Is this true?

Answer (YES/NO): NO